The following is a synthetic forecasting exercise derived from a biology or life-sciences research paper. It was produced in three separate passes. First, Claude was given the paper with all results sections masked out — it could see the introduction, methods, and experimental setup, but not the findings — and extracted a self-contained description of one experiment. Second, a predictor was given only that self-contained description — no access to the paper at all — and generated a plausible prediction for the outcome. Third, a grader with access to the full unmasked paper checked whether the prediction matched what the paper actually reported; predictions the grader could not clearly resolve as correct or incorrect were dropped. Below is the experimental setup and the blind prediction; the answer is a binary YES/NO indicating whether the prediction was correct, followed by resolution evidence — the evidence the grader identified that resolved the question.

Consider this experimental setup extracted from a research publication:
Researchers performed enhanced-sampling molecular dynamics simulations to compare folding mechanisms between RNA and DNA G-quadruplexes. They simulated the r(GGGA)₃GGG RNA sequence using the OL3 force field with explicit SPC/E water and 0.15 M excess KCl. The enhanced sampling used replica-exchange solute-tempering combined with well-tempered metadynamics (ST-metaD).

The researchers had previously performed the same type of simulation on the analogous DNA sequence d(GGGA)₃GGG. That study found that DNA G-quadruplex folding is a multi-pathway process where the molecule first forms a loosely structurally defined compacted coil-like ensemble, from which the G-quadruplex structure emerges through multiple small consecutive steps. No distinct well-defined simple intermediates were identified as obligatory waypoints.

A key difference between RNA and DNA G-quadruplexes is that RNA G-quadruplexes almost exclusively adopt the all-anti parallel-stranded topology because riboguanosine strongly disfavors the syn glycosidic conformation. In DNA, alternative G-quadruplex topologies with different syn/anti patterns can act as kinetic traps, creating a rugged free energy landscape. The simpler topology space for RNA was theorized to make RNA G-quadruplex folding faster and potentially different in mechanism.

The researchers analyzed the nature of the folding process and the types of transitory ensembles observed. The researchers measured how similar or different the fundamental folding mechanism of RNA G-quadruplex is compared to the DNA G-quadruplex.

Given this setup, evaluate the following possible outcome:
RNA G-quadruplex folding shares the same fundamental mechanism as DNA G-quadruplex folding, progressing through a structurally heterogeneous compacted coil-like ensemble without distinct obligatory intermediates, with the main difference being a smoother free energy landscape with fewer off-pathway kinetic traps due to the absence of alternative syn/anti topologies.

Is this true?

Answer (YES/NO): YES